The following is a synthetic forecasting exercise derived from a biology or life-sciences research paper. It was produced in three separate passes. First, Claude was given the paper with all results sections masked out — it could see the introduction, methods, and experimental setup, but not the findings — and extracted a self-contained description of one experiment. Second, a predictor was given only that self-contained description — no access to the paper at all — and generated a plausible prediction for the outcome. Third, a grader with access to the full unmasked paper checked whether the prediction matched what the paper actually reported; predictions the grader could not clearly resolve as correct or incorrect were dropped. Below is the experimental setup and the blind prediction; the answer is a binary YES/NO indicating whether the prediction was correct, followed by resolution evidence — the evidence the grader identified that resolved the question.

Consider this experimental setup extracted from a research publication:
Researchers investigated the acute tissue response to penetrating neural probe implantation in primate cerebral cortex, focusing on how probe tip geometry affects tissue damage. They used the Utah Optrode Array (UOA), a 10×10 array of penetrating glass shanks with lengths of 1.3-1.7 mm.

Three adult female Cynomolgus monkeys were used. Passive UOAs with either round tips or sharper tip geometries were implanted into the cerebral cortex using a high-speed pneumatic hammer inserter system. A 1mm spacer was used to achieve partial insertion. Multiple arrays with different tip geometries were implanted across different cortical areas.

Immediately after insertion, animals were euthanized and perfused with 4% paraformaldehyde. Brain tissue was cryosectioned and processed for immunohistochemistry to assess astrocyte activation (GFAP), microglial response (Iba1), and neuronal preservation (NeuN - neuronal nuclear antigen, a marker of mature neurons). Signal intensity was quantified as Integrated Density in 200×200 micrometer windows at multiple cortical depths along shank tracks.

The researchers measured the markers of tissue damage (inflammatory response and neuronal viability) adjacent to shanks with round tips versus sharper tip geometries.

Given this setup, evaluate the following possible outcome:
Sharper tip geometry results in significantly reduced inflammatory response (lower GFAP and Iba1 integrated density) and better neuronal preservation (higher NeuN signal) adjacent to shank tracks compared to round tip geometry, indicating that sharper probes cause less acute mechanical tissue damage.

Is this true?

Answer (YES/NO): NO